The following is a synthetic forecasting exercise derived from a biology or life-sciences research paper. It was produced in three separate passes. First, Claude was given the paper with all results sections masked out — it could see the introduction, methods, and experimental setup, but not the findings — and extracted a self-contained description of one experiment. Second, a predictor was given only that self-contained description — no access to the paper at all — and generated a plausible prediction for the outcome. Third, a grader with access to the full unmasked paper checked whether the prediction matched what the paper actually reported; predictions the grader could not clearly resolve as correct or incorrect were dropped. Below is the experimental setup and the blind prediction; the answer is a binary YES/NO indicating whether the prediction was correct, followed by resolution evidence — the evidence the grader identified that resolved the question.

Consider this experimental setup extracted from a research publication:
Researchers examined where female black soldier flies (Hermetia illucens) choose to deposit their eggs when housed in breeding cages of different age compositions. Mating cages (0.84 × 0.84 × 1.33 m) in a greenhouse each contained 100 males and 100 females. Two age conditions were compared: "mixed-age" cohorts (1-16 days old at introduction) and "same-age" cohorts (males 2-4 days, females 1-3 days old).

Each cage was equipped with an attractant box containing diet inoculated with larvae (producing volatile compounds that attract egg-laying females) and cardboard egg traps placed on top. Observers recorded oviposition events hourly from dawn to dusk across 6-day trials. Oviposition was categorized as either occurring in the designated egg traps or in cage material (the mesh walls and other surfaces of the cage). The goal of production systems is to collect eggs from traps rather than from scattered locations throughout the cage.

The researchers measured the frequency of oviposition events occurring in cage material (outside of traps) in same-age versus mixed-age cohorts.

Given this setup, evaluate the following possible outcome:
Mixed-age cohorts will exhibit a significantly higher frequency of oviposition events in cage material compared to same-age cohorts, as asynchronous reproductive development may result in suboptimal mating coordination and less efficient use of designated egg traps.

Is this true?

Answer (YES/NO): YES